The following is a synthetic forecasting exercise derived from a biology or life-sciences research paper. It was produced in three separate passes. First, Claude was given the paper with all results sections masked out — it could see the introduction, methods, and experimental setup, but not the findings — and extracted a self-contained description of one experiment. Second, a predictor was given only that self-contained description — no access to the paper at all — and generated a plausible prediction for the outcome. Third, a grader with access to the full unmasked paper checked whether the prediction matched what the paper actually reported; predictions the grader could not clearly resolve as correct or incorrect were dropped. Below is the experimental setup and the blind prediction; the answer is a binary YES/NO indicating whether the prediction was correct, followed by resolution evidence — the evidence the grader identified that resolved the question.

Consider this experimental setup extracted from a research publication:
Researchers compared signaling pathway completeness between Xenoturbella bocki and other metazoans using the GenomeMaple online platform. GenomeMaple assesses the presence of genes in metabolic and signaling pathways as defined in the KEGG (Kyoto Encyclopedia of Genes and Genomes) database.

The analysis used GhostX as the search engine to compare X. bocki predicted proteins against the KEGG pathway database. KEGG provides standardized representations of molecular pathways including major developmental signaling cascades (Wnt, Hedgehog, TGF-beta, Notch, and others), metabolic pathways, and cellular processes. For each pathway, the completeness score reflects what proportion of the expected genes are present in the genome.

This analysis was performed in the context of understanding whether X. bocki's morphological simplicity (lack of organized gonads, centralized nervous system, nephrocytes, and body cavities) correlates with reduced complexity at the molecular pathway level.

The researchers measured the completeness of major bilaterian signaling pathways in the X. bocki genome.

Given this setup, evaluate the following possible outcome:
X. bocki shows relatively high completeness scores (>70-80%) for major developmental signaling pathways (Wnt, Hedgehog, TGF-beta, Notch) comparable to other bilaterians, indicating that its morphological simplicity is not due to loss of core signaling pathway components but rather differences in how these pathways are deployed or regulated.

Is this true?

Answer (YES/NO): NO